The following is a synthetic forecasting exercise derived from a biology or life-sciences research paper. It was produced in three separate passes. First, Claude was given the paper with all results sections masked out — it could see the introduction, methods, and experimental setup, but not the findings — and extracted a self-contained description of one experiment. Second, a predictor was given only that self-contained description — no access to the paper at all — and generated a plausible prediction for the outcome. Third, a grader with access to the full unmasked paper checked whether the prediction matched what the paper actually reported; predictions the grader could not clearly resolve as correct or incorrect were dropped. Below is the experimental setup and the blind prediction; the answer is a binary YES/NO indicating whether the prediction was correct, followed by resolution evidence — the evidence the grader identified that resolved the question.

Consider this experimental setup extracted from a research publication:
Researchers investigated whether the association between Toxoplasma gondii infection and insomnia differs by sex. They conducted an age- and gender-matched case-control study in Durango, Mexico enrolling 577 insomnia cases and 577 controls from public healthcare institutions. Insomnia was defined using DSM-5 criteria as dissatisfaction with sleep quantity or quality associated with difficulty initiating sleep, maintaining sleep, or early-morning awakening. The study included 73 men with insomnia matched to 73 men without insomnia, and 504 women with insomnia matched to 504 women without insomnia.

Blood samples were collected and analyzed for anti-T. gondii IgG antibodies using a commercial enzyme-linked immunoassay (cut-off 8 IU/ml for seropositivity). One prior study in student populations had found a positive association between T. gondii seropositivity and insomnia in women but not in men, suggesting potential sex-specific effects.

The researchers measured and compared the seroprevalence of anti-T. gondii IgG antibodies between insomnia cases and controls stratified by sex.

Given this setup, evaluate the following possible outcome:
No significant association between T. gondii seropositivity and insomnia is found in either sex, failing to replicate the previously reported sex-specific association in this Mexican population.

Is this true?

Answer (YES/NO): NO